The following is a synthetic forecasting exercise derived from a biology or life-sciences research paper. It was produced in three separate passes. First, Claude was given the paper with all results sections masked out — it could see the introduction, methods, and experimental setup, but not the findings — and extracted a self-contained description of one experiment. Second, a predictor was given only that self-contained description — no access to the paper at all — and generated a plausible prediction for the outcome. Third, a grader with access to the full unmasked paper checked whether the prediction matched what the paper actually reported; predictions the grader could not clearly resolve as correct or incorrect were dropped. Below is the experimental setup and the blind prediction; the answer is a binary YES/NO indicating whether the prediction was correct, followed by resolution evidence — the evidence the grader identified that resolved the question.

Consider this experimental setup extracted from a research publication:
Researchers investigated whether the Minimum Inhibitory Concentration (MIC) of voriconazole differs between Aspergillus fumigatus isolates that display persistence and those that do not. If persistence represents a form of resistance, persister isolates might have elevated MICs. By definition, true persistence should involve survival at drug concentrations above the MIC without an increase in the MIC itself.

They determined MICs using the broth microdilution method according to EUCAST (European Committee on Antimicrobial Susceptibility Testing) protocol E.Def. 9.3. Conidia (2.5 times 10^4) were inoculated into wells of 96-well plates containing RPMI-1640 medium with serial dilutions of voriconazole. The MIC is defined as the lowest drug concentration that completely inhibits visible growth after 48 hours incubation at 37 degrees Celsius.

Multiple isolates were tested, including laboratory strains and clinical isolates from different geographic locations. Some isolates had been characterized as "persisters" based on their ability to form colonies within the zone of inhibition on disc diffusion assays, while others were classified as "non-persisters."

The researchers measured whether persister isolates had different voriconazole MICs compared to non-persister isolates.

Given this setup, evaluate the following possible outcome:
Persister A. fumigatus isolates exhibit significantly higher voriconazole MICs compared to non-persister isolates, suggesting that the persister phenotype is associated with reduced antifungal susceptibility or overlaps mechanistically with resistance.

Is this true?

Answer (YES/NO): NO